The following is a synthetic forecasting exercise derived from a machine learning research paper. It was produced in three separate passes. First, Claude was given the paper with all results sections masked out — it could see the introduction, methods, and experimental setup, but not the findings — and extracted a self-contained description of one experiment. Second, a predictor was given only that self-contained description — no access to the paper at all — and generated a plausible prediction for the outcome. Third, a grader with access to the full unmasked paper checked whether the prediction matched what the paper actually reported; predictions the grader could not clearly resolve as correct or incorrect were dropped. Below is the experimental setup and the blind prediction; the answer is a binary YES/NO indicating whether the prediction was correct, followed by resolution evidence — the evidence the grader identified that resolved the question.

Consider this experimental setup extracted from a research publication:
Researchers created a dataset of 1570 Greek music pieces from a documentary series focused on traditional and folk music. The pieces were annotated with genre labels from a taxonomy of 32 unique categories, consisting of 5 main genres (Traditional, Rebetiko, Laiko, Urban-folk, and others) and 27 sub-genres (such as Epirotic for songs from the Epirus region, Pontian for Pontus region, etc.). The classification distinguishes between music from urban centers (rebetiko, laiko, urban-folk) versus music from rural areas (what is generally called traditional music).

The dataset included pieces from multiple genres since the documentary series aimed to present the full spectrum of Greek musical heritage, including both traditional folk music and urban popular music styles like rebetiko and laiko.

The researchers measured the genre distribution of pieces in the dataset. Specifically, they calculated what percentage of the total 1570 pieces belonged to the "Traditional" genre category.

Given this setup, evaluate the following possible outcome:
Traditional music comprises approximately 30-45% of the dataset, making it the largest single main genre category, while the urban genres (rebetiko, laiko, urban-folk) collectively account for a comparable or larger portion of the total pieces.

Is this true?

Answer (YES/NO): NO